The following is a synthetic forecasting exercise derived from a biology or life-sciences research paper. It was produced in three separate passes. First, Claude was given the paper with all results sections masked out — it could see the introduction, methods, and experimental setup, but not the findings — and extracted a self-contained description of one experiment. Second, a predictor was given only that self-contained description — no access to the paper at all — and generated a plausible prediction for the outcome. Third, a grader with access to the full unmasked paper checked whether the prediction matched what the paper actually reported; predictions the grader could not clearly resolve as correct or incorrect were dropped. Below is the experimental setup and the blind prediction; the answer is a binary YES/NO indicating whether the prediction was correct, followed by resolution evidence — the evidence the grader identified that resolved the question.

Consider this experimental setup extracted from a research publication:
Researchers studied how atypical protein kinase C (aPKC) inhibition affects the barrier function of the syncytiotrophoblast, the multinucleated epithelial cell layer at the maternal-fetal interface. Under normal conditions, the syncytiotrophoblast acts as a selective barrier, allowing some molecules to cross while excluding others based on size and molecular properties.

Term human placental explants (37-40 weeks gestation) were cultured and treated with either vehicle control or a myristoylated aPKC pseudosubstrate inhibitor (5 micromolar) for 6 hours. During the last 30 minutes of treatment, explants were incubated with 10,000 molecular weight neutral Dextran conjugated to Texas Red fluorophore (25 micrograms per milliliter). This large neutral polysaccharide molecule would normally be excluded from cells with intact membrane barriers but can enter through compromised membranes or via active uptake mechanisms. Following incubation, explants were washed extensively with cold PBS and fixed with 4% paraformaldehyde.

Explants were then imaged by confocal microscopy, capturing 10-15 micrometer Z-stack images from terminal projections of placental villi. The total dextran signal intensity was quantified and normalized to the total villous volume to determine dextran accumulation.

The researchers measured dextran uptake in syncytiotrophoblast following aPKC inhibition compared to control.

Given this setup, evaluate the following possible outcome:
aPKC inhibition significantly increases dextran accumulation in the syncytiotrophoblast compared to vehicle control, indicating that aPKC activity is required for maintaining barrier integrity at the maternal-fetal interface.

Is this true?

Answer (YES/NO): YES